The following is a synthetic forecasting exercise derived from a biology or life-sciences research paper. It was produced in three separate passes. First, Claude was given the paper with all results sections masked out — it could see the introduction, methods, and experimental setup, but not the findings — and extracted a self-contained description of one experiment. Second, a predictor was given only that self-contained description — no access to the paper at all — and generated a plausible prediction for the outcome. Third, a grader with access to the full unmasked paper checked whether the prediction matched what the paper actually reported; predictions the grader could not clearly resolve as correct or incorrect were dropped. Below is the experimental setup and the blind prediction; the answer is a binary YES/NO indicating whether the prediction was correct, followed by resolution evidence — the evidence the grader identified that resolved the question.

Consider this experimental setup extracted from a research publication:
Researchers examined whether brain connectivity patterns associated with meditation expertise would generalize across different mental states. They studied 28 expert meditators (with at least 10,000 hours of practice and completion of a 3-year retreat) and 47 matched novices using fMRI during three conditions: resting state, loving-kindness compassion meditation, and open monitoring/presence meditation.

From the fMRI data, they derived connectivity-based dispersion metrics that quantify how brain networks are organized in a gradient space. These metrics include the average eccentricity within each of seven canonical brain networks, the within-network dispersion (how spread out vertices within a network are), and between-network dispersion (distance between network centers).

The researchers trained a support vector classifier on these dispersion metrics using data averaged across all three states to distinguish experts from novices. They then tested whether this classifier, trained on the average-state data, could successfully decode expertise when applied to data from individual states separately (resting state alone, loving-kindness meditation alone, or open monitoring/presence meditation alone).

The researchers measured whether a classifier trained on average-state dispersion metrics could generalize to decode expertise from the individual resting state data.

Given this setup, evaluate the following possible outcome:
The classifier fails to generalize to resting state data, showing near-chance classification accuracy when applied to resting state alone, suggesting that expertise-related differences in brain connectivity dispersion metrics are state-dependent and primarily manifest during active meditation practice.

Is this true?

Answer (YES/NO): NO